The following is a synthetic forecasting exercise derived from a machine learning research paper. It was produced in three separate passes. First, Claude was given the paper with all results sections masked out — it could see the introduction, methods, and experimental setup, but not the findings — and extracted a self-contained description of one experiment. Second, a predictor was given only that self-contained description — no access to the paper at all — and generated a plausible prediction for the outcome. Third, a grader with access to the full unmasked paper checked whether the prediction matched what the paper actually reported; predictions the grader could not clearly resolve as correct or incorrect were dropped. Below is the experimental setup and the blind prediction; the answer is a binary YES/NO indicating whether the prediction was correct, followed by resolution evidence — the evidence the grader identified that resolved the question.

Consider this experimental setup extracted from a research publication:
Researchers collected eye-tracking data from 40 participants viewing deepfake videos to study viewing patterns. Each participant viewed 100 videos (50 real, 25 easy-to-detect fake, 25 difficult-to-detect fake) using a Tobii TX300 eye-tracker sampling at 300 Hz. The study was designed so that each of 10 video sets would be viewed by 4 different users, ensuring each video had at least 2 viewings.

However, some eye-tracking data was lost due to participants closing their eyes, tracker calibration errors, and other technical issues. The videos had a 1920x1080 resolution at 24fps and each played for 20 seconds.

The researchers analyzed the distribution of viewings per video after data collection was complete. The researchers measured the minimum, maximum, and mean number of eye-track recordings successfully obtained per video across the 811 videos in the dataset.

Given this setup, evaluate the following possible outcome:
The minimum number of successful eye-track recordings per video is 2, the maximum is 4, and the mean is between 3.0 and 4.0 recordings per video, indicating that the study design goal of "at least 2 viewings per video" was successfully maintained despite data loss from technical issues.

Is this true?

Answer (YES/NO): NO